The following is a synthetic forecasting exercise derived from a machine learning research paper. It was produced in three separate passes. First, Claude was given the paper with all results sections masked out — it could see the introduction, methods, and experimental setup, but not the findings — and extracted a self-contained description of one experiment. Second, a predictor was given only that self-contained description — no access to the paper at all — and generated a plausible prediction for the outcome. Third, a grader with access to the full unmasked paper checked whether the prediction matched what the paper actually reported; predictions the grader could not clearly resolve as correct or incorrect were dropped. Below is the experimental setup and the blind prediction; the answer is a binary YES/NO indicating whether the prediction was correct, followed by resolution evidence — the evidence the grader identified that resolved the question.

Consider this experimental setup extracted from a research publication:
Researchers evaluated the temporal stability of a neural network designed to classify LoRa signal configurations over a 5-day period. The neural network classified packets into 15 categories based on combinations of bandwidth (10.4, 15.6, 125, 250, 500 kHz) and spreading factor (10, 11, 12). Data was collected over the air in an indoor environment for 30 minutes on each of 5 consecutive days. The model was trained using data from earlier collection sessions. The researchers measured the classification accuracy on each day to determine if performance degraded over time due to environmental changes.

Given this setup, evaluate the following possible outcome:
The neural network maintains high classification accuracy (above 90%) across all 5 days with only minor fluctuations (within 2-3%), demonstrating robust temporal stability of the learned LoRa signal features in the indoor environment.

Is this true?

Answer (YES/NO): YES